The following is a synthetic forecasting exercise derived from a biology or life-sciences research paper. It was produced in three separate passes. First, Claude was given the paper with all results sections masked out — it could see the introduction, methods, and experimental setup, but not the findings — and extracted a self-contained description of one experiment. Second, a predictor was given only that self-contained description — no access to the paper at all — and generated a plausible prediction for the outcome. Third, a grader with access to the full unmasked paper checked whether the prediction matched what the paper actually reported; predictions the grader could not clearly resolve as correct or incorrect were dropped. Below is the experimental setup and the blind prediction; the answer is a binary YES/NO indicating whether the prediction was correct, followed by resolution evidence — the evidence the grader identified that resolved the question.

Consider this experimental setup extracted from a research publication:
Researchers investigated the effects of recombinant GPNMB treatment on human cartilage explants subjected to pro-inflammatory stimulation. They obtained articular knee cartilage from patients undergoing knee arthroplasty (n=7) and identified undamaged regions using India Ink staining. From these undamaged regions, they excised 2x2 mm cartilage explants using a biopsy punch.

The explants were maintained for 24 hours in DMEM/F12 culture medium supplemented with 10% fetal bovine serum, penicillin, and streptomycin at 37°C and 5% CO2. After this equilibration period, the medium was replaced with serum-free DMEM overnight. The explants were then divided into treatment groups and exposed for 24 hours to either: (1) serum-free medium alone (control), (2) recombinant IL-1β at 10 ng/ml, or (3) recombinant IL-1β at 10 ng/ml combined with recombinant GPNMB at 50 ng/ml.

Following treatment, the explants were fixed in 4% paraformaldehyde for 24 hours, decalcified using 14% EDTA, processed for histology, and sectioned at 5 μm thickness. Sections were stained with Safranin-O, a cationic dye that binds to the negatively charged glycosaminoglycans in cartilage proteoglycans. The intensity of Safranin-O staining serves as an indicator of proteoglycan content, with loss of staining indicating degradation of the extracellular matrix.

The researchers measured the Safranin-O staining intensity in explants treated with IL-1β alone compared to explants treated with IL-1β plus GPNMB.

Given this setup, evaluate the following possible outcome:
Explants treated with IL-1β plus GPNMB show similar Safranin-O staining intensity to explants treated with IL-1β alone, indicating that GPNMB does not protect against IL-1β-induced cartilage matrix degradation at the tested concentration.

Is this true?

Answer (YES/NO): NO